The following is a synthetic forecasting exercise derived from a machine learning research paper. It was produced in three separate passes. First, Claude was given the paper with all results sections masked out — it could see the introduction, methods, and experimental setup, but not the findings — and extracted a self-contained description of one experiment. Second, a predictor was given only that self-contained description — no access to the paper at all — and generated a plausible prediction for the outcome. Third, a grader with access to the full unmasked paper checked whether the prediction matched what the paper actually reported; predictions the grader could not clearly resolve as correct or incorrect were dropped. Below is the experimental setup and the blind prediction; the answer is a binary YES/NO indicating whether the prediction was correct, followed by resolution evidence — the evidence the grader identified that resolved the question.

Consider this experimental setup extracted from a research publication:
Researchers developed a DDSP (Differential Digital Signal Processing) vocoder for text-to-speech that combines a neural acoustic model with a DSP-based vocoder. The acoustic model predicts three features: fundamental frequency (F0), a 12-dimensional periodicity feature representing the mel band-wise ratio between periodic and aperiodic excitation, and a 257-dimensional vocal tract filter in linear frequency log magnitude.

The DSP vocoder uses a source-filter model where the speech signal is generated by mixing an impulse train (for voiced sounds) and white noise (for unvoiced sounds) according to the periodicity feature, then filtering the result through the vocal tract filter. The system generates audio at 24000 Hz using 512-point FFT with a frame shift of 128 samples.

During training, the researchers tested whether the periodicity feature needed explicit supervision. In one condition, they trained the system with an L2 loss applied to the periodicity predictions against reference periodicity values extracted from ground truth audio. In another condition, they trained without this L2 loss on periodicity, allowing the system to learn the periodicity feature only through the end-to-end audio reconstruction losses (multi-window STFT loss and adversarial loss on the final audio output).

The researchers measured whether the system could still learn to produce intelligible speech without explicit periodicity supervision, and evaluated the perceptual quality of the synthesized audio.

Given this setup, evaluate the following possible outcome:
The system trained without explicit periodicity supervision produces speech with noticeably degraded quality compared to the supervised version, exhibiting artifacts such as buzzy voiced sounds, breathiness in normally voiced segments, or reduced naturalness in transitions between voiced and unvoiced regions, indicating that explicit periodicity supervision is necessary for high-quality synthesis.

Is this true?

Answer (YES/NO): NO